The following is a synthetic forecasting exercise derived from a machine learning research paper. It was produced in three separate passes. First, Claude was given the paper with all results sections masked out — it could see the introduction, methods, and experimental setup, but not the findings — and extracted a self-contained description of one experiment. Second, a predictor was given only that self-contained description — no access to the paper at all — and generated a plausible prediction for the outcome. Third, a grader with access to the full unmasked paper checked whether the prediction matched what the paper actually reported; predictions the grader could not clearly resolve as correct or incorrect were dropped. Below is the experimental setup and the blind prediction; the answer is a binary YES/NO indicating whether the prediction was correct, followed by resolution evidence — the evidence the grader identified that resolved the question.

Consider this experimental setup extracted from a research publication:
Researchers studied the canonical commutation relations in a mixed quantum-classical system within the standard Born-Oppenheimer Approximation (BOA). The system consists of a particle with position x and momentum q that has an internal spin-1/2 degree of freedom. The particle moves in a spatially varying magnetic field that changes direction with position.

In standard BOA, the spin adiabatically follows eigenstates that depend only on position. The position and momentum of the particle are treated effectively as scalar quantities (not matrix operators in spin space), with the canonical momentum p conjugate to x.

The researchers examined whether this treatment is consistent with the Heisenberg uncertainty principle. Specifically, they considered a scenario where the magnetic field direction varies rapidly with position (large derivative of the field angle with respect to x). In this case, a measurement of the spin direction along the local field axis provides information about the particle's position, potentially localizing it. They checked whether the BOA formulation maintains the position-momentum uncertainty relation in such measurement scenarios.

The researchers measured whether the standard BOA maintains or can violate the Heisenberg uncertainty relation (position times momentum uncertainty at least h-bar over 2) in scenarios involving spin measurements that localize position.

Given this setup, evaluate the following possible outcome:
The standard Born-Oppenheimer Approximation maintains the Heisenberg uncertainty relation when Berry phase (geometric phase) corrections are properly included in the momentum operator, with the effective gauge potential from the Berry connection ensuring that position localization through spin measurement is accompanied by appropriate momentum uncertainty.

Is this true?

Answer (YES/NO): NO